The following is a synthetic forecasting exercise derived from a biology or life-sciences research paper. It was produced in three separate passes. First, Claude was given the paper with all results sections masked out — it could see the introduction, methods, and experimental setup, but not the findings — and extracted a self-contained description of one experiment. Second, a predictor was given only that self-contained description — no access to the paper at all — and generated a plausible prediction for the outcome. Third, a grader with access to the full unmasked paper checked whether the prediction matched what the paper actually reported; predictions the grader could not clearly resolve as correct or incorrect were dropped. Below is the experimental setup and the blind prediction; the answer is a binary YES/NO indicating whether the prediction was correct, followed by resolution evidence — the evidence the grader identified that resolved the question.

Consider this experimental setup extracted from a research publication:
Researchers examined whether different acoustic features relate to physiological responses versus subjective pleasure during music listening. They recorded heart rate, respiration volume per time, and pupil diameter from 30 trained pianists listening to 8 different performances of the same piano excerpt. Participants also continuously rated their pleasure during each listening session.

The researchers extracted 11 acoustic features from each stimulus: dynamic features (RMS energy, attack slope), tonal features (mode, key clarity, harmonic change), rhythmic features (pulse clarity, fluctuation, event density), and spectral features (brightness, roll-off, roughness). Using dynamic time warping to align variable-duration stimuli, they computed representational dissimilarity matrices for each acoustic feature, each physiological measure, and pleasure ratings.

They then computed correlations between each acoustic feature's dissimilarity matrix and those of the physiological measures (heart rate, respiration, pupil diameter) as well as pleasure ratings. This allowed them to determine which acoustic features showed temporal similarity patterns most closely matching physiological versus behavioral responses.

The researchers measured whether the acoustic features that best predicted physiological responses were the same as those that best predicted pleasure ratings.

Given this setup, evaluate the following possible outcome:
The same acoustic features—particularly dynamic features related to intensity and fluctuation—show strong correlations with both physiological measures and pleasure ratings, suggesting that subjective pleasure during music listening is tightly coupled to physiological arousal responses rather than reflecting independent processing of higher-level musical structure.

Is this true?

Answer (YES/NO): NO